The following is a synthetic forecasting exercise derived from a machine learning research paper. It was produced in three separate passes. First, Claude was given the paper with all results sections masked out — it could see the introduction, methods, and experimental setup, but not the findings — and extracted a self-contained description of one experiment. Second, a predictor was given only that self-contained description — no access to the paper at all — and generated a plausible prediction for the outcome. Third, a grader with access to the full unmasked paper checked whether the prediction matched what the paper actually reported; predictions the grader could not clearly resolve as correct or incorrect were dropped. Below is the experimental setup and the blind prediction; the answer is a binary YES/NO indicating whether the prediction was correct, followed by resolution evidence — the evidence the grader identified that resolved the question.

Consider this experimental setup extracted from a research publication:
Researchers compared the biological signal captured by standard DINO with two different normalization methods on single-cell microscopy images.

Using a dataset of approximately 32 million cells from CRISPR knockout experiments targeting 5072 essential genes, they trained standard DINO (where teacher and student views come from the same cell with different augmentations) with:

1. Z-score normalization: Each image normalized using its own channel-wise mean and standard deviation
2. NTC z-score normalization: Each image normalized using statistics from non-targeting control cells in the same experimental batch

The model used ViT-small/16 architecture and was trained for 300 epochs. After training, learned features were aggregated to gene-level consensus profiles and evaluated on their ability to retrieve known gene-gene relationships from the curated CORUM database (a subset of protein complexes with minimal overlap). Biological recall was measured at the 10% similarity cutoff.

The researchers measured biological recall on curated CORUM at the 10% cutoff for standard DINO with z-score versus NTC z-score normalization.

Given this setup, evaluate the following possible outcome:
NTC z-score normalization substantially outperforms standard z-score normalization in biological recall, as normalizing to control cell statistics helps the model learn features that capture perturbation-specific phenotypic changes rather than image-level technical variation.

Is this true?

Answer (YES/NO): YES